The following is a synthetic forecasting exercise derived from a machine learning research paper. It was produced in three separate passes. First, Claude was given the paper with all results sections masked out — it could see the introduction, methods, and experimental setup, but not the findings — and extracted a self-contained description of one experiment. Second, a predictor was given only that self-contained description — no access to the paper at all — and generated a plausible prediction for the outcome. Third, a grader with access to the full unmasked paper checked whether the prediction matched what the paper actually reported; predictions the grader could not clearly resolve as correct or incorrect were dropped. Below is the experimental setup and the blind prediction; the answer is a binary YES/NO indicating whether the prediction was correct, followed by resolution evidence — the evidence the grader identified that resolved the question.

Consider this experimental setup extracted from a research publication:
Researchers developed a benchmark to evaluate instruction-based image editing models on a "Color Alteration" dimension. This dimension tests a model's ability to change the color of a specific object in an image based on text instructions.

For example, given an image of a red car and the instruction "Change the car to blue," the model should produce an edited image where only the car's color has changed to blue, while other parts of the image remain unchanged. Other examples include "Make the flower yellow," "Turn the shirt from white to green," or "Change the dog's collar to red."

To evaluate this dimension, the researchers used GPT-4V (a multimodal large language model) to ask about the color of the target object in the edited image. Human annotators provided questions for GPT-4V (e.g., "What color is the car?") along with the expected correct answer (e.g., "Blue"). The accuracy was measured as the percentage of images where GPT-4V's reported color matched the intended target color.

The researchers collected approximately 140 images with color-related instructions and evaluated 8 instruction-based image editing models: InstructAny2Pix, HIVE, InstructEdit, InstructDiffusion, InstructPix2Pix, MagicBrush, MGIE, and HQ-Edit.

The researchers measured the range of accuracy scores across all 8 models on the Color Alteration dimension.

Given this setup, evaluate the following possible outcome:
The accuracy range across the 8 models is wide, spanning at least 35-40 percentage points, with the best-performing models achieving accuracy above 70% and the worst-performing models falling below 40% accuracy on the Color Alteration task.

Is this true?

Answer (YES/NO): NO